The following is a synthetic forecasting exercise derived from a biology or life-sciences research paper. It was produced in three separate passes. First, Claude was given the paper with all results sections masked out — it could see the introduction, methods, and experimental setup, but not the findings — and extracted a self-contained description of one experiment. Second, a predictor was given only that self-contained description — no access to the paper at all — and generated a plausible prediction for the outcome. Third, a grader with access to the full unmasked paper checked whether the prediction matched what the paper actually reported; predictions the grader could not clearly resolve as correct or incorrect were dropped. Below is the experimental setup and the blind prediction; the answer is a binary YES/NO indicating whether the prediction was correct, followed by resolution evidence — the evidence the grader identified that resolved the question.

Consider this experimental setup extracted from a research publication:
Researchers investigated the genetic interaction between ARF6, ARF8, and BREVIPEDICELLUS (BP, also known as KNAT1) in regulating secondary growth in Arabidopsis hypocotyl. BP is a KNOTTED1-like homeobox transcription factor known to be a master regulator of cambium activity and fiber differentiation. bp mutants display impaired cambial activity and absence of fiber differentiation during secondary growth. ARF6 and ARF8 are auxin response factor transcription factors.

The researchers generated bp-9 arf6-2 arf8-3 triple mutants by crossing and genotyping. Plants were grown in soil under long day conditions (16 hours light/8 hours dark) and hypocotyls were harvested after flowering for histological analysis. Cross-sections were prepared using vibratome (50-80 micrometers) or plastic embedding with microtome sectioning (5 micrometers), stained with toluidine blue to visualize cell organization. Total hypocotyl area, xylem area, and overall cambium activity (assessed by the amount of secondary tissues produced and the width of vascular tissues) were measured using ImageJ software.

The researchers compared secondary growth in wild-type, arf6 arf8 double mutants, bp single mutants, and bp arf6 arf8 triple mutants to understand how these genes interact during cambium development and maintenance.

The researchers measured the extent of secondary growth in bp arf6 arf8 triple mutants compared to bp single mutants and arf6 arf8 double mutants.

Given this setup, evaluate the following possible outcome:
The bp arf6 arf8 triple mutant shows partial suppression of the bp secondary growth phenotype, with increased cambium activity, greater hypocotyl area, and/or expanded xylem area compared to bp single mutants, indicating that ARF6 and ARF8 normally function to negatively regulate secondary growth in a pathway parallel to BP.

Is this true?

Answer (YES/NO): NO